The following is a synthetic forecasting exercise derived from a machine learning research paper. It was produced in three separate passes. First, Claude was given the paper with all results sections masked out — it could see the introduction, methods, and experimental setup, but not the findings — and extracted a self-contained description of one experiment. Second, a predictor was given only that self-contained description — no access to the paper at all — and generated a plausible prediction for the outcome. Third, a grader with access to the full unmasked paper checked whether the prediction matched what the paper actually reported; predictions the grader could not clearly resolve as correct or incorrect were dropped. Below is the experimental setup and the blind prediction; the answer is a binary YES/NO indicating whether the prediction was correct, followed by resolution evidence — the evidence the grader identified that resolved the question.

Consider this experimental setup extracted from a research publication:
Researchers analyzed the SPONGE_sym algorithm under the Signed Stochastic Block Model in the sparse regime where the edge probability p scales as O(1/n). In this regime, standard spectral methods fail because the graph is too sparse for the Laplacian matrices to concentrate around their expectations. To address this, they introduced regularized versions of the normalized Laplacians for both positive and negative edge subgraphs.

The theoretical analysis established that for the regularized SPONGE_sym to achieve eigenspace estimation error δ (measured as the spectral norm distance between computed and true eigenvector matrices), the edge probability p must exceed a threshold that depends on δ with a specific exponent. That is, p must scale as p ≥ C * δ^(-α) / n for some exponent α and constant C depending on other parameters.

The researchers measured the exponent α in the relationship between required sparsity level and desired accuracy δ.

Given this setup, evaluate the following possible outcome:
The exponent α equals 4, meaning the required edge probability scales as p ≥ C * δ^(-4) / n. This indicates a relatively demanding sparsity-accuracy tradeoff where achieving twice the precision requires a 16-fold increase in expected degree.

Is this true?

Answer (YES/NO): NO